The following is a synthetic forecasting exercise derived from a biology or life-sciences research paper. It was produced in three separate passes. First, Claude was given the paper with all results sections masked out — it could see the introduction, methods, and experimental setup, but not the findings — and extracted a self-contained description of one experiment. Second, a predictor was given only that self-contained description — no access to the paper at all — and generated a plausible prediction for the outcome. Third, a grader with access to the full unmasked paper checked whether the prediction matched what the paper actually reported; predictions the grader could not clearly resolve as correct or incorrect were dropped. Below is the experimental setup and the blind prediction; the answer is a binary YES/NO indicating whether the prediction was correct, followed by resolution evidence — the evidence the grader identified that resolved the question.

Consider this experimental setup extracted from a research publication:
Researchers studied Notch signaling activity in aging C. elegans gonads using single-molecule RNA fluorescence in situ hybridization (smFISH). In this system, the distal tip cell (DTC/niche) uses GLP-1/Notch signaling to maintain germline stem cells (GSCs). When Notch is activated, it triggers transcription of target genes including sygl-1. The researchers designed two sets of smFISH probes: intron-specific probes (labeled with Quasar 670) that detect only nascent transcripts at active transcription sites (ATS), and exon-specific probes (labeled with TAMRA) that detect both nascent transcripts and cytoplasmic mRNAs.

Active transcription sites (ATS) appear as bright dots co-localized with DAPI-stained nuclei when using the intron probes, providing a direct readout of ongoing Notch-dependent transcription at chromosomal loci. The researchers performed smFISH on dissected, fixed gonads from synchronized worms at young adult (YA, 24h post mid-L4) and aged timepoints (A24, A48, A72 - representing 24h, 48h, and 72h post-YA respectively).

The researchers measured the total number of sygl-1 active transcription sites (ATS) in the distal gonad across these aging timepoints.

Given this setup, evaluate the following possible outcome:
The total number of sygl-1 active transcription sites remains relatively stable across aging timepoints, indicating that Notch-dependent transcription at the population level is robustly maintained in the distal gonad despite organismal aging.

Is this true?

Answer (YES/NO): NO